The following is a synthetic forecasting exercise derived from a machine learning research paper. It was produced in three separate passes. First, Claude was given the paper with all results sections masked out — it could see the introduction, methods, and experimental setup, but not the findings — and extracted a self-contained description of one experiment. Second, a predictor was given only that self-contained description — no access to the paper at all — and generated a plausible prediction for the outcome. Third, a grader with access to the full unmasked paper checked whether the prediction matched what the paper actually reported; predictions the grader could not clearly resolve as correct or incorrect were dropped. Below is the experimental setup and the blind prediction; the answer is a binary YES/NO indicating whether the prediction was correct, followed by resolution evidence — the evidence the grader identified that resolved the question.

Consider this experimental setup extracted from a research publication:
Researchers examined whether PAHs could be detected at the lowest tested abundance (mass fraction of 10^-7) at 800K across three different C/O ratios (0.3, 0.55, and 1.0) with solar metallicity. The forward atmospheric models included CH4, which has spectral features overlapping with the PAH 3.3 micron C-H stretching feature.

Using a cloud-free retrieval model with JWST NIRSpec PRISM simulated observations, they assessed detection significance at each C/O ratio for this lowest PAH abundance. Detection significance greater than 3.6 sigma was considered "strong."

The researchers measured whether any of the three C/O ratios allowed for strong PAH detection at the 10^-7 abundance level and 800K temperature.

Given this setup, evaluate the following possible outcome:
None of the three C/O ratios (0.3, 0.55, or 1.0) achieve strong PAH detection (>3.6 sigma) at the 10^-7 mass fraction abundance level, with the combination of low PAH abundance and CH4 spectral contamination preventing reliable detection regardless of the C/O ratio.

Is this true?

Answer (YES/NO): YES